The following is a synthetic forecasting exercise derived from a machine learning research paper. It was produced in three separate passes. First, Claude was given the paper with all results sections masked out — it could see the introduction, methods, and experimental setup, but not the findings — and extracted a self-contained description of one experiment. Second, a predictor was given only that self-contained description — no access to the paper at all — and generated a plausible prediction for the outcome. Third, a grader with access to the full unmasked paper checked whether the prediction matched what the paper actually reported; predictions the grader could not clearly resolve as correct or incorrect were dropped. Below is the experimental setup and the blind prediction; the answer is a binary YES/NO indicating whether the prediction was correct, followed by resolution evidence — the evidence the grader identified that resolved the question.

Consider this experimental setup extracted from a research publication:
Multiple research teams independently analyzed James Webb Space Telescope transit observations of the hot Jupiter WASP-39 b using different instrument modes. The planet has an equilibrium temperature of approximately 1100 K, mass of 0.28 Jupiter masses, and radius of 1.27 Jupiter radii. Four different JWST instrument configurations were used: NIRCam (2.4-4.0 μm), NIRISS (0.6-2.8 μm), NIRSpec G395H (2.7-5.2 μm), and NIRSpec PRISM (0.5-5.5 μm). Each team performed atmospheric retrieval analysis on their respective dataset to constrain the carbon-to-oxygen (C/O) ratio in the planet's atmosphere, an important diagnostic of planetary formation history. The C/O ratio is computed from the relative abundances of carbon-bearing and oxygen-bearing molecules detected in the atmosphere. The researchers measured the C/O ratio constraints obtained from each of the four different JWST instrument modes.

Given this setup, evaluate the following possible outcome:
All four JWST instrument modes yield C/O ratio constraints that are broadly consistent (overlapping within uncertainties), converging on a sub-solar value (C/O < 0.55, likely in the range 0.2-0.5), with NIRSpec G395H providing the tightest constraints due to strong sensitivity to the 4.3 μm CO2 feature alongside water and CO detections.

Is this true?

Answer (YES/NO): NO